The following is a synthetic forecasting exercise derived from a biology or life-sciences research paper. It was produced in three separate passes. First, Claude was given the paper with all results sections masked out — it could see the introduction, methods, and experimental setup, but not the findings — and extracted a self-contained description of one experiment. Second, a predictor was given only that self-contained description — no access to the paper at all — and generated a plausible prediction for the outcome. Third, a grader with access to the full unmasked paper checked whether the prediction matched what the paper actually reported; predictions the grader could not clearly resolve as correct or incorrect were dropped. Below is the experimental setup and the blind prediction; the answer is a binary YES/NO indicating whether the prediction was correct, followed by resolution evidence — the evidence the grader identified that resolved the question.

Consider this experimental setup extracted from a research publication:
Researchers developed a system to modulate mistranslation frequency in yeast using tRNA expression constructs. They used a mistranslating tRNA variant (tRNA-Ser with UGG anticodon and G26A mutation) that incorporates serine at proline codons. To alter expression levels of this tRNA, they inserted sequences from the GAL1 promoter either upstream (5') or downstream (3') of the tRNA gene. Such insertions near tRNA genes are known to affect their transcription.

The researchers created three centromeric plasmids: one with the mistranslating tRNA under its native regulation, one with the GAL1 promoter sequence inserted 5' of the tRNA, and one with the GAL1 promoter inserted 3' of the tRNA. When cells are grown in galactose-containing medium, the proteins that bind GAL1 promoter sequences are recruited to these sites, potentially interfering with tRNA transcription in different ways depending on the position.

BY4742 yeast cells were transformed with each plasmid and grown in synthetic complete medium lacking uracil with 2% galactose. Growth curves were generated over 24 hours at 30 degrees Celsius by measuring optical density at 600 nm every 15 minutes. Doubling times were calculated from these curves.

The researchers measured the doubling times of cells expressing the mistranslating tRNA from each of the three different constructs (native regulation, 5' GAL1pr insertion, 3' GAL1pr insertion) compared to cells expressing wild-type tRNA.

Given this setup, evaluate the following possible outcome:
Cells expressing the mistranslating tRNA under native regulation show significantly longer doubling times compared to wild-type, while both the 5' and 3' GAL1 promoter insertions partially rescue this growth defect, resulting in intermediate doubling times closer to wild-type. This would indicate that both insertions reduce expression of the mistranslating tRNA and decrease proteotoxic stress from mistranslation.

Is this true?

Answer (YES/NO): YES